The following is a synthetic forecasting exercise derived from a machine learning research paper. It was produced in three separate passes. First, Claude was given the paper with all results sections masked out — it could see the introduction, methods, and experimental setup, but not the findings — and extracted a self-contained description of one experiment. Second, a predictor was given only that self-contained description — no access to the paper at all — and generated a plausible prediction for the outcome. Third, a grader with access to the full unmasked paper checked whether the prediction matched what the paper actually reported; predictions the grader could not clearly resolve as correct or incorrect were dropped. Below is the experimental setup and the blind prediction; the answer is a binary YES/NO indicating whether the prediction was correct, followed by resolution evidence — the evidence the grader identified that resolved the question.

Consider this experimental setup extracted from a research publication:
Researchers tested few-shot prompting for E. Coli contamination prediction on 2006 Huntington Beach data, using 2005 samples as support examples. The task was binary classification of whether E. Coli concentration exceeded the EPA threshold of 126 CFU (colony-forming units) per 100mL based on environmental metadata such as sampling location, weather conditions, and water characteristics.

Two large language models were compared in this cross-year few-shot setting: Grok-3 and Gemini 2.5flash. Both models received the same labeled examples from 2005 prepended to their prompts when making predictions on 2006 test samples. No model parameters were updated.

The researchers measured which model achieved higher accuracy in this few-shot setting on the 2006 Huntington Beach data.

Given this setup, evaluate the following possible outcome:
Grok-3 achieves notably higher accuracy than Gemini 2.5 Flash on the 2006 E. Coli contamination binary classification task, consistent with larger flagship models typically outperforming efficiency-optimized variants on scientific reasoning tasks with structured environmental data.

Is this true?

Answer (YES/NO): NO